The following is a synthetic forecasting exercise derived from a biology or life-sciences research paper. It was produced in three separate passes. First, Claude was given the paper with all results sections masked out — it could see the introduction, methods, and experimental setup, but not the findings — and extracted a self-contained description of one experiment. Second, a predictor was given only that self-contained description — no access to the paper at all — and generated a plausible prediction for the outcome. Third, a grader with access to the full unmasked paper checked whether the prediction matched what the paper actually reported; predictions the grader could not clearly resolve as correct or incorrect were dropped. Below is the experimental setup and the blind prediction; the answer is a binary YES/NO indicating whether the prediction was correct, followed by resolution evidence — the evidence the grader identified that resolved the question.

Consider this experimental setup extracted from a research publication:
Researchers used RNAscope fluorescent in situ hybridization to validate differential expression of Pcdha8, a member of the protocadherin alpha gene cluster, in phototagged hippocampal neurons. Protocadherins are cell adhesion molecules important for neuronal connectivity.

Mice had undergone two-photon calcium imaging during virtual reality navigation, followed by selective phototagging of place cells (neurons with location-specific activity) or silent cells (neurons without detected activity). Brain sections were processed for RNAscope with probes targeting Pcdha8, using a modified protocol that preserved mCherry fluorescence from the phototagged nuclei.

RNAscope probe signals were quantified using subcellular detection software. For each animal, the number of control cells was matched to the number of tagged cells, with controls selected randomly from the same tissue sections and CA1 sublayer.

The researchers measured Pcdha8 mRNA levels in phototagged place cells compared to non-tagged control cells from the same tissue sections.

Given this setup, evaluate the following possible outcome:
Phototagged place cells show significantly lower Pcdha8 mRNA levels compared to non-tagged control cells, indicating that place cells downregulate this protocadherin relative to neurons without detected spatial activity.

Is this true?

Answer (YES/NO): NO